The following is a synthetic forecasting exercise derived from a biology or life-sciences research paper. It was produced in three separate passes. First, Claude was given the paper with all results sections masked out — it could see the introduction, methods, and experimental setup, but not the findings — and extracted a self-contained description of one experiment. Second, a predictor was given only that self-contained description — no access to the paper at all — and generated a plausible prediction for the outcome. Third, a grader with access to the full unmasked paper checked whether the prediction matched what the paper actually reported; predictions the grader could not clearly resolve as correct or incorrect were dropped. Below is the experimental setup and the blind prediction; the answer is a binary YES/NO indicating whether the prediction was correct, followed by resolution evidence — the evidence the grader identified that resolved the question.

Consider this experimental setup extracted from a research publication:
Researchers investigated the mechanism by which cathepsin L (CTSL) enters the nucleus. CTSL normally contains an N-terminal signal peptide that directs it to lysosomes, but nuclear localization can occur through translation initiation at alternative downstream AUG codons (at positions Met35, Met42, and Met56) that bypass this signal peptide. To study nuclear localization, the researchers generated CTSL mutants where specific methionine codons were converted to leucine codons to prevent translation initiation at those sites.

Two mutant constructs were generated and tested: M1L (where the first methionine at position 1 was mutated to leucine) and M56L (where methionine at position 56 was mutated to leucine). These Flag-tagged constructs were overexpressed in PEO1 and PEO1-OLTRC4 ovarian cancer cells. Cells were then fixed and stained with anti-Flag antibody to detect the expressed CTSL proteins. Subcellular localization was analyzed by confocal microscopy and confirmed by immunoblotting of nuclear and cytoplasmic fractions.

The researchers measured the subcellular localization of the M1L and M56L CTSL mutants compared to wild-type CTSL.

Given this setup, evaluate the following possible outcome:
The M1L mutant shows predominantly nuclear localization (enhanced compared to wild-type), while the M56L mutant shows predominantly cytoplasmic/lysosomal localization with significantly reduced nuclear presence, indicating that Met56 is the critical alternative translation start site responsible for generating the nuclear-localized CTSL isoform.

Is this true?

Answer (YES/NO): YES